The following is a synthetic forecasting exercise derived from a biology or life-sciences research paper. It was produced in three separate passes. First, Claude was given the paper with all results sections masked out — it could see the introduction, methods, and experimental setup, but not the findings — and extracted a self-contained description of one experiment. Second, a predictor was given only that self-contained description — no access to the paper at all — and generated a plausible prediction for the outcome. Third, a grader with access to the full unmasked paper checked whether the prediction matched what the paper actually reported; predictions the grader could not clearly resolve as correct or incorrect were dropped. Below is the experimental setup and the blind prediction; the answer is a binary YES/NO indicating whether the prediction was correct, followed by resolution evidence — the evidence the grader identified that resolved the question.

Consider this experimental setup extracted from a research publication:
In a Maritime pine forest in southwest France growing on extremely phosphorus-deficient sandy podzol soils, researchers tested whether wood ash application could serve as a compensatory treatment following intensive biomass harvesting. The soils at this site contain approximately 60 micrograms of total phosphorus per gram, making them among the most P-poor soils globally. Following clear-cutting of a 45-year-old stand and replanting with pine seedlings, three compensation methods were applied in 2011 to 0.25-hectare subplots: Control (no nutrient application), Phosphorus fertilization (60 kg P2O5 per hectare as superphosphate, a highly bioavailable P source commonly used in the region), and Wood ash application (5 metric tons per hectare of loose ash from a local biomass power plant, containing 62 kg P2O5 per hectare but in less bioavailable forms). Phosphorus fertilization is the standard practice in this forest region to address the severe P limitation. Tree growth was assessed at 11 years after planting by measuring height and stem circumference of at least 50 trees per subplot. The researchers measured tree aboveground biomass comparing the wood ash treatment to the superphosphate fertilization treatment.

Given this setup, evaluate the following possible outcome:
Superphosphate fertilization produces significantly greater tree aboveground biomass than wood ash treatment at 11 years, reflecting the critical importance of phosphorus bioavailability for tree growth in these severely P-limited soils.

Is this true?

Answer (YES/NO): NO